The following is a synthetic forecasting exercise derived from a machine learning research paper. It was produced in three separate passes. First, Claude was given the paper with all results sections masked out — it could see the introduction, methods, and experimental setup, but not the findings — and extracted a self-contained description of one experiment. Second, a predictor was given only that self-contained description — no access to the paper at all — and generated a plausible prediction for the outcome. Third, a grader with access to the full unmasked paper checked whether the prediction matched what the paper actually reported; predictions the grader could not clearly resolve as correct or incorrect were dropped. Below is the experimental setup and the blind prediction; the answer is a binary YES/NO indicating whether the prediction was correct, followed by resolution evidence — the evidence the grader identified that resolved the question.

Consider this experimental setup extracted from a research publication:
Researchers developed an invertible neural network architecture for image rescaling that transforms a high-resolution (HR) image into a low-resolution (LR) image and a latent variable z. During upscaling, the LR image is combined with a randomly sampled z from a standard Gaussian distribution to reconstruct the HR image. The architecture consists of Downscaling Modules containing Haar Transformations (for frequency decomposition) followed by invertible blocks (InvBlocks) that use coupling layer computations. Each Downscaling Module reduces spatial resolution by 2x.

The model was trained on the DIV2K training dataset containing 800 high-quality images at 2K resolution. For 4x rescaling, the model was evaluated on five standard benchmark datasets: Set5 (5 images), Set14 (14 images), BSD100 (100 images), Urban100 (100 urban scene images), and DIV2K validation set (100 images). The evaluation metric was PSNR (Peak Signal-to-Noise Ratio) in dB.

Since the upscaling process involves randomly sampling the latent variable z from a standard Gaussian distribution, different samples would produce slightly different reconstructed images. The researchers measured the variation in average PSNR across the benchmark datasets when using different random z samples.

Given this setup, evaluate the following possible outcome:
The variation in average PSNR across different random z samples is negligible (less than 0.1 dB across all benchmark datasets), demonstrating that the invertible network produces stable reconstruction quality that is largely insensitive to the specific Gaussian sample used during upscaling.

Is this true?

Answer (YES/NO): YES